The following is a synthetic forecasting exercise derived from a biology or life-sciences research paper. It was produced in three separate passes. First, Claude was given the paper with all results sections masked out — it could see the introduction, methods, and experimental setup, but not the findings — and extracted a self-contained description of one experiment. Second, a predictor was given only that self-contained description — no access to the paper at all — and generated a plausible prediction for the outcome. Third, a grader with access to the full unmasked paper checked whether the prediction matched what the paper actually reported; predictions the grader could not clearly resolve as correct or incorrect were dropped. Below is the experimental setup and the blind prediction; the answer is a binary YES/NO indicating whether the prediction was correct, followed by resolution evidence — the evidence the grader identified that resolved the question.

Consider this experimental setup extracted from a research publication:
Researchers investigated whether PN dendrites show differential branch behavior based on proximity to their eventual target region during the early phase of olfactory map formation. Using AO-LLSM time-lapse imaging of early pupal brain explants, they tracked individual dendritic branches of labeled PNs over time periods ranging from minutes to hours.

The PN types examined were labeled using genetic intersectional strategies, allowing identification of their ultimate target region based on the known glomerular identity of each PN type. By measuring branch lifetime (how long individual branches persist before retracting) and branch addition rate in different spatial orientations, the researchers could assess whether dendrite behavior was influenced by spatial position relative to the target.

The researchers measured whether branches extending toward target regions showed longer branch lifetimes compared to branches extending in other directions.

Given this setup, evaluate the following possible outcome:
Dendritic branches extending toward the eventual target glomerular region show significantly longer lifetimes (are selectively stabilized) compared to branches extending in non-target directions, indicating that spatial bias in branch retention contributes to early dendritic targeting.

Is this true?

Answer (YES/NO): YES